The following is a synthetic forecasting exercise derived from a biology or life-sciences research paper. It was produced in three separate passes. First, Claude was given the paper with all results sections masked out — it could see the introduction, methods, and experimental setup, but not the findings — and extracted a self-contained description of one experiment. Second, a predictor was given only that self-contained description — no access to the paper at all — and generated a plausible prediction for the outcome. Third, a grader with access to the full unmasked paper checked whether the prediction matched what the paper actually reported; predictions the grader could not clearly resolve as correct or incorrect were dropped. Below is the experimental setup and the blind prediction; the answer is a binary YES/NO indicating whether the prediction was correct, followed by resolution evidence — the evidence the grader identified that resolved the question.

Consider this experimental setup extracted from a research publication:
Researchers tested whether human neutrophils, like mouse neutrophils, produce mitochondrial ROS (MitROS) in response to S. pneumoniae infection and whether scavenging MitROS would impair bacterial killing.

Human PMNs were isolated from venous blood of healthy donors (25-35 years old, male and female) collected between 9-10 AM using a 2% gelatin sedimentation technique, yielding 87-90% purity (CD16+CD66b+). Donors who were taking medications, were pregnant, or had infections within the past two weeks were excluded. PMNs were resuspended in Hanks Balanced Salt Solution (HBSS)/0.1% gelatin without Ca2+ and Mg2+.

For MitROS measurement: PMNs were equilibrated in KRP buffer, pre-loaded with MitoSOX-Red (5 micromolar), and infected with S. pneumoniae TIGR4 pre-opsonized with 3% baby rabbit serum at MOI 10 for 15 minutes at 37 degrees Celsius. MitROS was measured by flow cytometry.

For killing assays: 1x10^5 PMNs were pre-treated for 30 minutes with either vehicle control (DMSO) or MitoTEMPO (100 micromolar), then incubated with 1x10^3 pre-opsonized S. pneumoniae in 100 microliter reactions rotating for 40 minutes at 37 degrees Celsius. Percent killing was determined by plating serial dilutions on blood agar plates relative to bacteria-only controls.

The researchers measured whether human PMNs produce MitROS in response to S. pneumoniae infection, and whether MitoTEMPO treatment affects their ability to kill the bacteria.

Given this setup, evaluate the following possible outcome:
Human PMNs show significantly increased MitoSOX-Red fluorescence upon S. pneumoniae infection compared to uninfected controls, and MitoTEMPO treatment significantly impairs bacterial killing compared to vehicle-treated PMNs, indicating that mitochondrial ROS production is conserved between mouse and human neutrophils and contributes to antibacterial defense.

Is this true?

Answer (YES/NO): YES